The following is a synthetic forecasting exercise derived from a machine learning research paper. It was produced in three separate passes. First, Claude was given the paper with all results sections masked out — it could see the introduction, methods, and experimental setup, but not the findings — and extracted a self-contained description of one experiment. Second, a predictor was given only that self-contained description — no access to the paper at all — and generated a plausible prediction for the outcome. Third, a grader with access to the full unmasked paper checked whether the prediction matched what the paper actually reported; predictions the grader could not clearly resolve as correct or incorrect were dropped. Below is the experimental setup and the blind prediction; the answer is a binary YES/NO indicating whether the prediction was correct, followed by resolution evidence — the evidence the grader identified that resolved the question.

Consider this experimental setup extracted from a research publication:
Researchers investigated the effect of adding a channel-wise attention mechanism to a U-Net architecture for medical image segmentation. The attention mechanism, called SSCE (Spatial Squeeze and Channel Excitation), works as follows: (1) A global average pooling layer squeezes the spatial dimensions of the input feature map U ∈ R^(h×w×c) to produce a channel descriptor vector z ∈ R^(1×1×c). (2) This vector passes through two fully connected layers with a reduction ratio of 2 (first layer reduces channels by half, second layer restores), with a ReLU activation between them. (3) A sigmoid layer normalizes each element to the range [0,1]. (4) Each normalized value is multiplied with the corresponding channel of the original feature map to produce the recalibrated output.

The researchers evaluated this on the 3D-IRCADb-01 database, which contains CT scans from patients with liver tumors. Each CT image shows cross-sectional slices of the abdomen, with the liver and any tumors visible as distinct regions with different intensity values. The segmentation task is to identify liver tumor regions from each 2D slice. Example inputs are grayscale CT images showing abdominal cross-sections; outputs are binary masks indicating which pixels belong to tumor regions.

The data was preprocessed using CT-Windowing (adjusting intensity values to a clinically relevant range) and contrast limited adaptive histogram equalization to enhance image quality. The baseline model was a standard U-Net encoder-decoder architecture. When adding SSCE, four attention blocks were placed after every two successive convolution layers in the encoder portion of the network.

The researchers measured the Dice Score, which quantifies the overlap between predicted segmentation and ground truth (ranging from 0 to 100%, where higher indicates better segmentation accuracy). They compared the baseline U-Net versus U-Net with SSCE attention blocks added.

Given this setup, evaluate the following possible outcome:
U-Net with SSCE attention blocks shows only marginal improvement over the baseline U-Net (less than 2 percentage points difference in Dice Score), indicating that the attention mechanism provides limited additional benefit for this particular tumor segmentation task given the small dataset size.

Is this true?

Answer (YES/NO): NO